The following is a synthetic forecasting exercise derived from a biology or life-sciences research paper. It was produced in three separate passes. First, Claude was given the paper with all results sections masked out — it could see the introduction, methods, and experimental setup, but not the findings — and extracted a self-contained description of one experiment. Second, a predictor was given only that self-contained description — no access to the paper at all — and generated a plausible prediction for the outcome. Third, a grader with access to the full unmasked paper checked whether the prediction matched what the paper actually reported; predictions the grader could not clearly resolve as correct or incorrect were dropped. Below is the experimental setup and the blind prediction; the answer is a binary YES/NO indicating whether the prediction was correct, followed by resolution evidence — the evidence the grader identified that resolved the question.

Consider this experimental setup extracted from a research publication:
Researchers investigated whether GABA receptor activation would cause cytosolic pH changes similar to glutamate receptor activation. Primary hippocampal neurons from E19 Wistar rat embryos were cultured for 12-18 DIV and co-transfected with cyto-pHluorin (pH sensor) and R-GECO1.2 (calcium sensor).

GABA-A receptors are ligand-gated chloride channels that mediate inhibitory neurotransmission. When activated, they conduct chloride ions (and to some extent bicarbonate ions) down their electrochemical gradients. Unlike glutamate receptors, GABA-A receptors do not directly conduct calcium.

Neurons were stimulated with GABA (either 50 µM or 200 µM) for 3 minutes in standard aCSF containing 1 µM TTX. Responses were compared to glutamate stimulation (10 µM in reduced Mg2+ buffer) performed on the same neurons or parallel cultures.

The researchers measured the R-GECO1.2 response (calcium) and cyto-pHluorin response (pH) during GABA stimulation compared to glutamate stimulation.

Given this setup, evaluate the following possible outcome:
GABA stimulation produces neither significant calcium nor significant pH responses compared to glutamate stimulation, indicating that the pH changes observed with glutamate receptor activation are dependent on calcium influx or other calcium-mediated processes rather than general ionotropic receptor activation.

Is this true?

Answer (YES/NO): NO